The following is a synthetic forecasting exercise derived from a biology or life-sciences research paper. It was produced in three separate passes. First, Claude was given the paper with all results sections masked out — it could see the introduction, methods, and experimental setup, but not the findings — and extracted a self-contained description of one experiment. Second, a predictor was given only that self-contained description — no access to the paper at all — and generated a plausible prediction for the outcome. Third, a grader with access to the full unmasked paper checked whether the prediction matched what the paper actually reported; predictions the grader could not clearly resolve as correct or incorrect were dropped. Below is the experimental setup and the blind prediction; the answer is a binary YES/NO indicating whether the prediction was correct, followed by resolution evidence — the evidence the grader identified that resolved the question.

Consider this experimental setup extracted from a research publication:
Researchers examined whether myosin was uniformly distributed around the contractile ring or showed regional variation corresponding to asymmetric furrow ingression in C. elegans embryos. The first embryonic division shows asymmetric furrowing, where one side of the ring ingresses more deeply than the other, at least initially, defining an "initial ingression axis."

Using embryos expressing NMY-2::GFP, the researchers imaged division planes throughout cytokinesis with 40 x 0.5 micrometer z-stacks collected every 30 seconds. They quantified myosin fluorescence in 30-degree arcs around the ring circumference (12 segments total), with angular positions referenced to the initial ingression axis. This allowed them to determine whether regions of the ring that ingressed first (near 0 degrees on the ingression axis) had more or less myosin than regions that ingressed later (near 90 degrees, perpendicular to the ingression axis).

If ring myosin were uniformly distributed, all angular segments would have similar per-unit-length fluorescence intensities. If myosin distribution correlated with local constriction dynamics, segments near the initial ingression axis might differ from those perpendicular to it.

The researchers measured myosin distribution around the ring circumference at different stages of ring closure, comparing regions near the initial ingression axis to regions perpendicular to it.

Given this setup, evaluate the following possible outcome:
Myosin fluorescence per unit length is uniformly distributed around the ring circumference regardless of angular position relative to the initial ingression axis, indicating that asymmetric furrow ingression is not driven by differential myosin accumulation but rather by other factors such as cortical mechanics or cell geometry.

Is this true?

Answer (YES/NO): NO